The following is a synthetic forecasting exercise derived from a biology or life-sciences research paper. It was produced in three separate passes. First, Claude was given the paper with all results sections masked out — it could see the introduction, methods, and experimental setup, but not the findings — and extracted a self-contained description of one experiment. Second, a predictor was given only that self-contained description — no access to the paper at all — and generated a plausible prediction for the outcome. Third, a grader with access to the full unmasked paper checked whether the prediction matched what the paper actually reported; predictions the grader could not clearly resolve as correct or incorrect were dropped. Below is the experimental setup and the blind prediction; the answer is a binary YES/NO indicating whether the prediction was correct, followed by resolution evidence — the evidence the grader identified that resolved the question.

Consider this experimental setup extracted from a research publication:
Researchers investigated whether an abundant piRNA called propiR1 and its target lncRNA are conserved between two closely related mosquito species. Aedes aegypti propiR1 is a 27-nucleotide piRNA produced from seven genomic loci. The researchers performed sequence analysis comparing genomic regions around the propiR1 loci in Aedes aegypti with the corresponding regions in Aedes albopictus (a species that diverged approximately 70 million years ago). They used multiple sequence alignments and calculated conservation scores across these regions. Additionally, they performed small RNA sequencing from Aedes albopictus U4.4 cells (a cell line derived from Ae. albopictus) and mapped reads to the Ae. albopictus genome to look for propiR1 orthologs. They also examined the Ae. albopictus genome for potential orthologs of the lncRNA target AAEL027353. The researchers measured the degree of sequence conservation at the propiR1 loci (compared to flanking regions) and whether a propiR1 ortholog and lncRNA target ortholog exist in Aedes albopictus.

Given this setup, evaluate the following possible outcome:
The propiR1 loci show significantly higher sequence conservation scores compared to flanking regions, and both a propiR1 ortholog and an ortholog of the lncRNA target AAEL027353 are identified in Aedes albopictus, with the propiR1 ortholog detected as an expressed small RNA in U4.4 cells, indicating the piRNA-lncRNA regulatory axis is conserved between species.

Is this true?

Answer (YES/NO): YES